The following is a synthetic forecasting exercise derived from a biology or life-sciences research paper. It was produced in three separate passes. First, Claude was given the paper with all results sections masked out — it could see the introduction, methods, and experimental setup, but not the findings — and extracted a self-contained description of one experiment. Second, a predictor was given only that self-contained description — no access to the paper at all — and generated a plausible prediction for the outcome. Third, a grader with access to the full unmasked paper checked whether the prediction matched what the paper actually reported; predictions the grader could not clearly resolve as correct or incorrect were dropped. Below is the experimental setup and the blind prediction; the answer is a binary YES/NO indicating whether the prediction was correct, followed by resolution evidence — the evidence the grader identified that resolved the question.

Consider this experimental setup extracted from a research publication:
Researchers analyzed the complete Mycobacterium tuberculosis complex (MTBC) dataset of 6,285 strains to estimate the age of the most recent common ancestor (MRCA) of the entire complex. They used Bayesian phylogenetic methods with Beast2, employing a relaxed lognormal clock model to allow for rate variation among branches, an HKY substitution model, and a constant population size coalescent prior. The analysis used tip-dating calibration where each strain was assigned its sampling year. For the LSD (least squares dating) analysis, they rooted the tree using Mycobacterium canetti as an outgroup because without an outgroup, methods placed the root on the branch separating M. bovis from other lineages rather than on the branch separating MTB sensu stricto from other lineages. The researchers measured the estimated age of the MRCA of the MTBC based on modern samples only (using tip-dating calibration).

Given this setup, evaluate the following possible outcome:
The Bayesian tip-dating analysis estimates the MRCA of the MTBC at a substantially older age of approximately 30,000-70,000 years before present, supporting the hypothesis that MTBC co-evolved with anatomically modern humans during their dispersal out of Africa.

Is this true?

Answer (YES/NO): NO